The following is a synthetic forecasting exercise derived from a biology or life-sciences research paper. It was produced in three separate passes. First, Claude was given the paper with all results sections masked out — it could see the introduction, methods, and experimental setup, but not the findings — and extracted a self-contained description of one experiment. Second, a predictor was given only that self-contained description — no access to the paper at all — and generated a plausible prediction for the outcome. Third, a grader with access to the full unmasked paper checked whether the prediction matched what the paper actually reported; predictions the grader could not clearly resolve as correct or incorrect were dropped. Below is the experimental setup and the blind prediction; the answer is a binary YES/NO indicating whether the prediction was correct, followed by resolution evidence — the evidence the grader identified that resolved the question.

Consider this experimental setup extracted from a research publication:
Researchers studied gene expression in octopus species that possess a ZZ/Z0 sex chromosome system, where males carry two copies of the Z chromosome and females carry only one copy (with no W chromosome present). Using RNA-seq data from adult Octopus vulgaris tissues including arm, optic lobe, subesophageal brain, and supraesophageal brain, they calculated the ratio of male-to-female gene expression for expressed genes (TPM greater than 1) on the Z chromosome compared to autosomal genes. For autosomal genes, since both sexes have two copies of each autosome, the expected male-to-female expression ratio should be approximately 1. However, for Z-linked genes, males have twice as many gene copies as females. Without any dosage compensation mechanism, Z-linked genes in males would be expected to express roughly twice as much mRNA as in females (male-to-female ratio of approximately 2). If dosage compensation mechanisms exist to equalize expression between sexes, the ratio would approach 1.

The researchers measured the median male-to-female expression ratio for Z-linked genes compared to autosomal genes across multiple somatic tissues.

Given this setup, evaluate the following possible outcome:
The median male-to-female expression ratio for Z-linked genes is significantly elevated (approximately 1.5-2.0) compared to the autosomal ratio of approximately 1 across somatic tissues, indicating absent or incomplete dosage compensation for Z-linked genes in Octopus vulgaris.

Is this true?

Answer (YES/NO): NO